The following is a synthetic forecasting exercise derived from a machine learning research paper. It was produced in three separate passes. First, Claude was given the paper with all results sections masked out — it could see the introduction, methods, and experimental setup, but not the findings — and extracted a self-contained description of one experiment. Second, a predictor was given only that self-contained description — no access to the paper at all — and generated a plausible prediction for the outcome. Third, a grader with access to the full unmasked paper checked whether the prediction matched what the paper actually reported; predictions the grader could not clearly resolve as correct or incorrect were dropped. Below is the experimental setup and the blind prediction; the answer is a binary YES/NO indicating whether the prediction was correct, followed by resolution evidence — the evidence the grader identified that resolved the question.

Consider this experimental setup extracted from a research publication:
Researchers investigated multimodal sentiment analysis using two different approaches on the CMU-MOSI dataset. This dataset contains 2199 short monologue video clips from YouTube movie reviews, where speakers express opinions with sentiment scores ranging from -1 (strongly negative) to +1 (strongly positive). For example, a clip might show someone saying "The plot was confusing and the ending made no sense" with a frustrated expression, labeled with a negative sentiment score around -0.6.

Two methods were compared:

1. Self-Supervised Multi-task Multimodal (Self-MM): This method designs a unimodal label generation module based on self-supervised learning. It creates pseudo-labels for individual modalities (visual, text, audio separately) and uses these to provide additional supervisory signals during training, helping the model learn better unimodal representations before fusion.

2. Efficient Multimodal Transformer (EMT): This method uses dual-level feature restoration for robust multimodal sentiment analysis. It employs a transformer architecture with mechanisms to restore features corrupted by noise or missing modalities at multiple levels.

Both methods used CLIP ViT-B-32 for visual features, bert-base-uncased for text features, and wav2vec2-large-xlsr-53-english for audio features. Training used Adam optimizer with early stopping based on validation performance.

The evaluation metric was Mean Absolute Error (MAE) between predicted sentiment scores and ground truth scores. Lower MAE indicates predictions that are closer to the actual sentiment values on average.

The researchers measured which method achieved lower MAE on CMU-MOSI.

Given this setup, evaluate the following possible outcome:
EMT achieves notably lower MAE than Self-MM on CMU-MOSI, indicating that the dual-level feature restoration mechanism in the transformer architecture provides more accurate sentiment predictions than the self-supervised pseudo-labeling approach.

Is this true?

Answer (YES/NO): NO